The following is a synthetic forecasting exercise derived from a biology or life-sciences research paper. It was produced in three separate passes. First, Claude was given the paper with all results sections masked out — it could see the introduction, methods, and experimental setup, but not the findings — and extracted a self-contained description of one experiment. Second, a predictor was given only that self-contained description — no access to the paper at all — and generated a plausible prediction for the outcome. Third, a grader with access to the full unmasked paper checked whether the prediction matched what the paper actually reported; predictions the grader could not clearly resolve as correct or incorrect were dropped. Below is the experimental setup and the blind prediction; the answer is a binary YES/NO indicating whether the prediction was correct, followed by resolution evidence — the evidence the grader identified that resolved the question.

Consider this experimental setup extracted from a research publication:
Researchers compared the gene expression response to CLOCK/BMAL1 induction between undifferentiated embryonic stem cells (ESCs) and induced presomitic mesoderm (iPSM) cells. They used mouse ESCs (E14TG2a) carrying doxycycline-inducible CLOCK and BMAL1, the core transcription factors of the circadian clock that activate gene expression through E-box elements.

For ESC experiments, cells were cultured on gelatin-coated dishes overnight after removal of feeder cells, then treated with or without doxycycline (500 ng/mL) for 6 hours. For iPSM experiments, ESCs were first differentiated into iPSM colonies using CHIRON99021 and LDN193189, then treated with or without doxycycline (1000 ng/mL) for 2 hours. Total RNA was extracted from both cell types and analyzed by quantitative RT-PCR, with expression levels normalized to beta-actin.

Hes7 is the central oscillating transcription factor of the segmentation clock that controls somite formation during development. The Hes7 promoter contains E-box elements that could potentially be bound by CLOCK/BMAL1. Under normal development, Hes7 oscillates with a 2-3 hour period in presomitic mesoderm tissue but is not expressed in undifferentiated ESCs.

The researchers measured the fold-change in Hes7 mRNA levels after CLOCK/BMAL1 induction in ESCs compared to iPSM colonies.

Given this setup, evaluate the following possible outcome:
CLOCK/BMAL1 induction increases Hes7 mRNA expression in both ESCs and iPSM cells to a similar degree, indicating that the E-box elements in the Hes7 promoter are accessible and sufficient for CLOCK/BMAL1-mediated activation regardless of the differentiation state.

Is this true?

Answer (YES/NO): YES